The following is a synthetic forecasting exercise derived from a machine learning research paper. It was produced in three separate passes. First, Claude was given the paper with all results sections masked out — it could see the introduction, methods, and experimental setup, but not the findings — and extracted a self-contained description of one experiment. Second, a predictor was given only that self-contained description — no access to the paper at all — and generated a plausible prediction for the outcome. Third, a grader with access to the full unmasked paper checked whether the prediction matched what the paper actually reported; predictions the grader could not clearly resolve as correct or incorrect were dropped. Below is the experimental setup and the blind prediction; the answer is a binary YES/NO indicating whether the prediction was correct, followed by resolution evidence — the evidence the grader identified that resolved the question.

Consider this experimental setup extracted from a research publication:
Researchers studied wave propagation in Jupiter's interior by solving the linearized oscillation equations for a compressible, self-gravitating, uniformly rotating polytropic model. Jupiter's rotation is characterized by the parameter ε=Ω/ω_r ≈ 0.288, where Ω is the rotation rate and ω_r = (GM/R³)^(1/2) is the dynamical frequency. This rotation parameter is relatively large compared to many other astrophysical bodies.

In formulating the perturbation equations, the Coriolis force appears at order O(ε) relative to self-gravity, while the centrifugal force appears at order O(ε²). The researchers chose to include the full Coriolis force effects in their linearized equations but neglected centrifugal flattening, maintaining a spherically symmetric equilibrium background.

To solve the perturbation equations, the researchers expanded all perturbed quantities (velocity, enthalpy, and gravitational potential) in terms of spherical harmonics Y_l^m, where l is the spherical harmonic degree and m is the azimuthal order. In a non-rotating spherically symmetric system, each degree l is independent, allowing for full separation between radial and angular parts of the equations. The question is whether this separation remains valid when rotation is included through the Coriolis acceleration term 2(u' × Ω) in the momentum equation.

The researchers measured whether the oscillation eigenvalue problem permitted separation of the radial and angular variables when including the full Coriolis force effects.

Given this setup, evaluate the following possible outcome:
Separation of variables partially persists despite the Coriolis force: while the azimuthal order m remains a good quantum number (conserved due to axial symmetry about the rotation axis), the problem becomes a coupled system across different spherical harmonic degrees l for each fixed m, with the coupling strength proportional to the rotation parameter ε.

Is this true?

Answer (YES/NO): YES